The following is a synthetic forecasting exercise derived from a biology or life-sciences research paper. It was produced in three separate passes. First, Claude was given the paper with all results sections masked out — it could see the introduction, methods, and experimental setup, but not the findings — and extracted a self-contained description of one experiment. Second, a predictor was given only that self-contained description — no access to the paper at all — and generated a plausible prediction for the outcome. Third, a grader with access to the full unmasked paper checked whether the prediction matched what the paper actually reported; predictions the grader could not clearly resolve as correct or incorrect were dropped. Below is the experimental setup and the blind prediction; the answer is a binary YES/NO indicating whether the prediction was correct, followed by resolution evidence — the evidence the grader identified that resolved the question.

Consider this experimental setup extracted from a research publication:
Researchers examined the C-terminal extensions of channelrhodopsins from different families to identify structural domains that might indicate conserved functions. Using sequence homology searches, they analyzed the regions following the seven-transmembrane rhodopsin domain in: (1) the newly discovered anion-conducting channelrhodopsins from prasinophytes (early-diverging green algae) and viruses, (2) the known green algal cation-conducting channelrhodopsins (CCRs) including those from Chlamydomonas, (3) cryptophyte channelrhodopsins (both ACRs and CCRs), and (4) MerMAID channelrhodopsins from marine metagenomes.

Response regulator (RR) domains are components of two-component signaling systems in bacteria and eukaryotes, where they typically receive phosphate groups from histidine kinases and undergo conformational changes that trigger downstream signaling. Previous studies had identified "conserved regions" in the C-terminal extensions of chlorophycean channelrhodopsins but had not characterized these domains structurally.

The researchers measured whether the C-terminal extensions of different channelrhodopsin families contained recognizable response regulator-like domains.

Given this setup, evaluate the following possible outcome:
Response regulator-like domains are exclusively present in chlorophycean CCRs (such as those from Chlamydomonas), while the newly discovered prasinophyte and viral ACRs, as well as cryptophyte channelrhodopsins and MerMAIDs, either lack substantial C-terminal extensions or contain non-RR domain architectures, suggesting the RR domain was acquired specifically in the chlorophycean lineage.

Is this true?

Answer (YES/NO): NO